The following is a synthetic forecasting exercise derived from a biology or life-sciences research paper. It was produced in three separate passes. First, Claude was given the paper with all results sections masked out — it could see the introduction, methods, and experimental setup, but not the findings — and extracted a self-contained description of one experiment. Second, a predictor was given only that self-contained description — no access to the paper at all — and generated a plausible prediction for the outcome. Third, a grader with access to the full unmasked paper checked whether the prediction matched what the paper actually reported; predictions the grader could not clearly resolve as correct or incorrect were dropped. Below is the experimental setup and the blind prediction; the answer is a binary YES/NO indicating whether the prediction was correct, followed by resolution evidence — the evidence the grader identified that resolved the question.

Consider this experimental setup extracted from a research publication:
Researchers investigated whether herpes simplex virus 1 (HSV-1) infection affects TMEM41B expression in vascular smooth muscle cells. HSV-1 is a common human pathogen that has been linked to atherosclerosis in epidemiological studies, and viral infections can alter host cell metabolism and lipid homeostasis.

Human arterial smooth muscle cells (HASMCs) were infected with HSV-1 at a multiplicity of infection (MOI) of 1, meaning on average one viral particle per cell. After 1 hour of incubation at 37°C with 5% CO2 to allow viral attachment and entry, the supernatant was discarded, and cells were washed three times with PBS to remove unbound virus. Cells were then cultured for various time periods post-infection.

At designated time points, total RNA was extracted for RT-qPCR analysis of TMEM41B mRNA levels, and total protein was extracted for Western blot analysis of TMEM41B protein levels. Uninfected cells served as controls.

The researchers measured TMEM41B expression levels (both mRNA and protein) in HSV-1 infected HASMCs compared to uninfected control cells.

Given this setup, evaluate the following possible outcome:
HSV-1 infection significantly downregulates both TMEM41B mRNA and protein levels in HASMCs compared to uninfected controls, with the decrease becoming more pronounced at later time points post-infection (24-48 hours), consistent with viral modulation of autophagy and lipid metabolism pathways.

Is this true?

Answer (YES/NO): NO